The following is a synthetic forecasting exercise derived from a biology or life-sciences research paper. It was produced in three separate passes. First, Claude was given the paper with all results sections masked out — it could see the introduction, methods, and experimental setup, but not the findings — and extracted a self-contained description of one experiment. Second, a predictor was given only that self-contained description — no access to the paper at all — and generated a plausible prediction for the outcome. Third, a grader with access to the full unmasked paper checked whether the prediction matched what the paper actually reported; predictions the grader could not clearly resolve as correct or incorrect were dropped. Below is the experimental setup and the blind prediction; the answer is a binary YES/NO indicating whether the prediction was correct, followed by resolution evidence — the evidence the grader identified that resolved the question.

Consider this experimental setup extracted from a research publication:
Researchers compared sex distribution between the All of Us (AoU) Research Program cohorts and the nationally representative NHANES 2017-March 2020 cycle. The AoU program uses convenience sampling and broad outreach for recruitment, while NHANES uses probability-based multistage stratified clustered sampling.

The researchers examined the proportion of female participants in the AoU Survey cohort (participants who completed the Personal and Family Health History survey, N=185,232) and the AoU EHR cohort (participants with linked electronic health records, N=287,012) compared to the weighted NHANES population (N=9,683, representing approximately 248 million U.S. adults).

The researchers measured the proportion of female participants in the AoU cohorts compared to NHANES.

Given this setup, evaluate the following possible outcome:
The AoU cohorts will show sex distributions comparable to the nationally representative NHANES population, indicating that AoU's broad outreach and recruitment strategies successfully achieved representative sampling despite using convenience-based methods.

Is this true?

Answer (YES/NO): NO